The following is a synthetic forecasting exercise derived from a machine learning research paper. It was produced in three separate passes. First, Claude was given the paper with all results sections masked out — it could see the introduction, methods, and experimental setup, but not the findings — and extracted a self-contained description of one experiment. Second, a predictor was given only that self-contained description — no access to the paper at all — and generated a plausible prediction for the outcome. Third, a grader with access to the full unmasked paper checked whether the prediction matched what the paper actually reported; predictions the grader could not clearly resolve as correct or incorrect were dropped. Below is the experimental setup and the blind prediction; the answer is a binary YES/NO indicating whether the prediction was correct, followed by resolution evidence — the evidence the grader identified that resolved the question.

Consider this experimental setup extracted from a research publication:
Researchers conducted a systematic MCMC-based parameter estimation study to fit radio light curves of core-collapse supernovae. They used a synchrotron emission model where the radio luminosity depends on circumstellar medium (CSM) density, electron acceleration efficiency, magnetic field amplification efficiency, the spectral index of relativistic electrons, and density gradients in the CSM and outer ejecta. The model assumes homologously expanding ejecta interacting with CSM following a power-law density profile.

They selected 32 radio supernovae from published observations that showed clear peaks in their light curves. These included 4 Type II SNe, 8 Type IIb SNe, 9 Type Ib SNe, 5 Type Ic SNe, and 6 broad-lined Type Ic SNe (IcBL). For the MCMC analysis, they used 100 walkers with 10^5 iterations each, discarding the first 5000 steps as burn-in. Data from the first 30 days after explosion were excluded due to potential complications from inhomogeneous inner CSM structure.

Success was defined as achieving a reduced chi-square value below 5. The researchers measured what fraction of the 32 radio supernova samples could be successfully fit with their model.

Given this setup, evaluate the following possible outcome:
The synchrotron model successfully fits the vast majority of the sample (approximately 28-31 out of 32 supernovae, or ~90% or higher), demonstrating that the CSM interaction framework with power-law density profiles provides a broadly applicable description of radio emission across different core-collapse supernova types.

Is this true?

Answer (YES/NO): NO